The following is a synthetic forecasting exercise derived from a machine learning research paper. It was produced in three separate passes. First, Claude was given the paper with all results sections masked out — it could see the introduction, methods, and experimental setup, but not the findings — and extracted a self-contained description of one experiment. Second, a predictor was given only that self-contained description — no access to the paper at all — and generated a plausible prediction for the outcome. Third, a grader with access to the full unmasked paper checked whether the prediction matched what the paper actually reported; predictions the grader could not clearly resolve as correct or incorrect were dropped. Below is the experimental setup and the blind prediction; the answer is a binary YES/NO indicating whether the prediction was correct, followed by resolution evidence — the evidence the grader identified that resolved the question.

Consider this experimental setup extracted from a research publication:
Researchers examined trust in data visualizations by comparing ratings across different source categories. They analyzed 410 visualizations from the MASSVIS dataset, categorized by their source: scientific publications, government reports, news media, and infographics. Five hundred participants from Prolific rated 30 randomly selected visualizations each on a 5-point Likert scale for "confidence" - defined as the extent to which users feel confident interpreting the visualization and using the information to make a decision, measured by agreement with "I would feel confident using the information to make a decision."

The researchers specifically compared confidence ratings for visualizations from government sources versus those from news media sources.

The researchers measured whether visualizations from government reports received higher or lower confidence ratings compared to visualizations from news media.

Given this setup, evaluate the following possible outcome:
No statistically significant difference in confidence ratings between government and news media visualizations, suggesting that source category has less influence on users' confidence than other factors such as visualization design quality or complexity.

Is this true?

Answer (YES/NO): NO